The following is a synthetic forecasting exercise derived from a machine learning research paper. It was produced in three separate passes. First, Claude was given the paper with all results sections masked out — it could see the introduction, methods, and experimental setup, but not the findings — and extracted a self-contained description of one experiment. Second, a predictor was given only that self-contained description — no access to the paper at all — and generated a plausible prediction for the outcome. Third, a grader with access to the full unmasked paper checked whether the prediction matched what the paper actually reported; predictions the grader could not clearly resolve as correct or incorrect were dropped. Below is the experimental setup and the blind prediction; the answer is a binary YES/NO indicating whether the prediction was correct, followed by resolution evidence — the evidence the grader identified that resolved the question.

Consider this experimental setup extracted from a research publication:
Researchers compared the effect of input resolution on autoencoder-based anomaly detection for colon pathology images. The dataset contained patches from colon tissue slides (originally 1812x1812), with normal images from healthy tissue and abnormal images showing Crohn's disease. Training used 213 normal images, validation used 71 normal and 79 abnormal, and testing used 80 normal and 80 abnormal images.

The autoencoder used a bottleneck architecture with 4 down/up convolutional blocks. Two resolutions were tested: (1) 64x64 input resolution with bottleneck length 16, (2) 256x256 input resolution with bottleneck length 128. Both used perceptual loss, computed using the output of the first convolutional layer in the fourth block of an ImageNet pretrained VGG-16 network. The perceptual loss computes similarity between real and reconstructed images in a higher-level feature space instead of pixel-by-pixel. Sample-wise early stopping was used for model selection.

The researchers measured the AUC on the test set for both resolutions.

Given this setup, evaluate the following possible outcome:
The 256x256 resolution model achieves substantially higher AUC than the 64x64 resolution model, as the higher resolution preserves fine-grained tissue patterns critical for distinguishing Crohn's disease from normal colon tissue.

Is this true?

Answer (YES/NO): NO